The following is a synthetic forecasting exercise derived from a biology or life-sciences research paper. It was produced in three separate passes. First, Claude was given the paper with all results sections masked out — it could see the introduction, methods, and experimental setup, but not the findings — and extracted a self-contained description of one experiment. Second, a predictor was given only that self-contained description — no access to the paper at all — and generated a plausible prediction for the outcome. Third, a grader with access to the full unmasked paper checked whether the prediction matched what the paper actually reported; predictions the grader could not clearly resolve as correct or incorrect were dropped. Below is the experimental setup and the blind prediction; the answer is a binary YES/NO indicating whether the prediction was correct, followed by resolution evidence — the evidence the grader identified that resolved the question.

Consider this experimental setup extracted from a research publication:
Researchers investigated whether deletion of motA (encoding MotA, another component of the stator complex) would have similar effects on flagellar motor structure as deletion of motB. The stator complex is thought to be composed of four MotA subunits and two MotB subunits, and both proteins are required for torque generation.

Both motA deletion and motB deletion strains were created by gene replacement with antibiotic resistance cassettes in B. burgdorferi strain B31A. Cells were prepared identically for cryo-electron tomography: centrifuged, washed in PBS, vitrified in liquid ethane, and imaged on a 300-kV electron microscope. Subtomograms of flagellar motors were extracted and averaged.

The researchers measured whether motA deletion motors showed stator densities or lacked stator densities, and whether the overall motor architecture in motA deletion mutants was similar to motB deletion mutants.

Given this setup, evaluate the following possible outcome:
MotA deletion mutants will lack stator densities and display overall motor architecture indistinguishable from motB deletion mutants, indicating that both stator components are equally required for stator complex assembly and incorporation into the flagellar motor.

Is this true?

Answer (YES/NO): YES